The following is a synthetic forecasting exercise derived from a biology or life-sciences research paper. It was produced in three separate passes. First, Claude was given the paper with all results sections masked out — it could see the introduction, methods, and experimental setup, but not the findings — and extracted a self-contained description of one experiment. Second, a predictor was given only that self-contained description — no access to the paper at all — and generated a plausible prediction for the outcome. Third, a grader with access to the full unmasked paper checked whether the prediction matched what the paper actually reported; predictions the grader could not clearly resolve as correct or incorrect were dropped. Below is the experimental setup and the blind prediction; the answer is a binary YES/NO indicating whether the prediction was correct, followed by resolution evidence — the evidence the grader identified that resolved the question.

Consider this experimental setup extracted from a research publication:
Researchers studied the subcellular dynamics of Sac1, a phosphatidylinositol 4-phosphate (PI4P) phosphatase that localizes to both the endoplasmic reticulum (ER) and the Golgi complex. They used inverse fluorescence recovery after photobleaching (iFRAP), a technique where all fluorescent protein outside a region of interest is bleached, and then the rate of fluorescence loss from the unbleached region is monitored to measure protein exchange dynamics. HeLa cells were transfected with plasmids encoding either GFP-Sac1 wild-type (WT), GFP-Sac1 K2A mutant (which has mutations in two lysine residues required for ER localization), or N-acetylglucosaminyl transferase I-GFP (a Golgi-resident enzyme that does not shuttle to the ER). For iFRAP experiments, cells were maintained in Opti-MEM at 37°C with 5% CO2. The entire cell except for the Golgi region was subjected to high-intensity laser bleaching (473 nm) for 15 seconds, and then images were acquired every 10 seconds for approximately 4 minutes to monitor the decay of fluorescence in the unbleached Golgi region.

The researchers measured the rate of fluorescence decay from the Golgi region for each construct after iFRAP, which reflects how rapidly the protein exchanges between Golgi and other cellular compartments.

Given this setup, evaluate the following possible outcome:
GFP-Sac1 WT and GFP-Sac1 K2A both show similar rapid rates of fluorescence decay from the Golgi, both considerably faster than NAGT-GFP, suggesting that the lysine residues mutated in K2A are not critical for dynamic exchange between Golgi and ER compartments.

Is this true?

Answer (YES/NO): YES